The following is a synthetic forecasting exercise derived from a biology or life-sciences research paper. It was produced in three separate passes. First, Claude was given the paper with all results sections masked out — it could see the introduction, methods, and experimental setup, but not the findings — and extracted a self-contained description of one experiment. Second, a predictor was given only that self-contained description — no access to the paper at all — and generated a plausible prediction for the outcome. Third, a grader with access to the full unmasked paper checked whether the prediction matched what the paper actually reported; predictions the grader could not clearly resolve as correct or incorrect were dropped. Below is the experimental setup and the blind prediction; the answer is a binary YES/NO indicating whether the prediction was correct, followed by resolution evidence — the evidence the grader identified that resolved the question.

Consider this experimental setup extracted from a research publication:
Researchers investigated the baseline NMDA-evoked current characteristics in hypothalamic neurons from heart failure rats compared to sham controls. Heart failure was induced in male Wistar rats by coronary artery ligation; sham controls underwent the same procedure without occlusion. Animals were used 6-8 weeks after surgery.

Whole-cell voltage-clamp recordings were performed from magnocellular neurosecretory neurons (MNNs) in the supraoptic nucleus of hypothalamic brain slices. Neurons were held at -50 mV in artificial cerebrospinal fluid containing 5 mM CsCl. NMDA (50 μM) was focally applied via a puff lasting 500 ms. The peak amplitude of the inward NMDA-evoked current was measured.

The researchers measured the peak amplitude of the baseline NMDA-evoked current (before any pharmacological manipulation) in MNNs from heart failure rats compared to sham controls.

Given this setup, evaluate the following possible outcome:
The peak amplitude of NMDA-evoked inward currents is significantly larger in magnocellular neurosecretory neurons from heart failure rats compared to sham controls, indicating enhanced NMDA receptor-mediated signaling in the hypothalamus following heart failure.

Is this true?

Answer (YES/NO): NO